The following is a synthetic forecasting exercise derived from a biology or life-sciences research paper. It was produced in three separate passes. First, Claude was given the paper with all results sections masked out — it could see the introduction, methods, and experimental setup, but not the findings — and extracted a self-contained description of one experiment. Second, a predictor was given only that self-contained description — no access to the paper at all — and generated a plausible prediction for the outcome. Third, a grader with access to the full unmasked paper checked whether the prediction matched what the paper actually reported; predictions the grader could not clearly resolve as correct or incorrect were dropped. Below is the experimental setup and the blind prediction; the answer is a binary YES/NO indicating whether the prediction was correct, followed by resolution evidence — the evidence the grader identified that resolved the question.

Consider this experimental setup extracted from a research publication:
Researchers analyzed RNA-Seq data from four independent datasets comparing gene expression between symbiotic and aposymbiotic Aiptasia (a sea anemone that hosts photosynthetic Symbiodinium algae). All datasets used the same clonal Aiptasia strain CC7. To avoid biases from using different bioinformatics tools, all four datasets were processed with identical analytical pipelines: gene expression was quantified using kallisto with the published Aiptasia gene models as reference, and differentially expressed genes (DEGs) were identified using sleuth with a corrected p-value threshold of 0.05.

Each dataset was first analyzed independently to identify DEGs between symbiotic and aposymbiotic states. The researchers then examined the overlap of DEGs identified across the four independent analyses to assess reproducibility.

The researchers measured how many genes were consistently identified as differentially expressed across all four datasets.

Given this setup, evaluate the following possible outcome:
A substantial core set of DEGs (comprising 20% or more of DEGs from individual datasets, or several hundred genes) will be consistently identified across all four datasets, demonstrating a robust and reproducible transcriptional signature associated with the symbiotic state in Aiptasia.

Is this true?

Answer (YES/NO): NO